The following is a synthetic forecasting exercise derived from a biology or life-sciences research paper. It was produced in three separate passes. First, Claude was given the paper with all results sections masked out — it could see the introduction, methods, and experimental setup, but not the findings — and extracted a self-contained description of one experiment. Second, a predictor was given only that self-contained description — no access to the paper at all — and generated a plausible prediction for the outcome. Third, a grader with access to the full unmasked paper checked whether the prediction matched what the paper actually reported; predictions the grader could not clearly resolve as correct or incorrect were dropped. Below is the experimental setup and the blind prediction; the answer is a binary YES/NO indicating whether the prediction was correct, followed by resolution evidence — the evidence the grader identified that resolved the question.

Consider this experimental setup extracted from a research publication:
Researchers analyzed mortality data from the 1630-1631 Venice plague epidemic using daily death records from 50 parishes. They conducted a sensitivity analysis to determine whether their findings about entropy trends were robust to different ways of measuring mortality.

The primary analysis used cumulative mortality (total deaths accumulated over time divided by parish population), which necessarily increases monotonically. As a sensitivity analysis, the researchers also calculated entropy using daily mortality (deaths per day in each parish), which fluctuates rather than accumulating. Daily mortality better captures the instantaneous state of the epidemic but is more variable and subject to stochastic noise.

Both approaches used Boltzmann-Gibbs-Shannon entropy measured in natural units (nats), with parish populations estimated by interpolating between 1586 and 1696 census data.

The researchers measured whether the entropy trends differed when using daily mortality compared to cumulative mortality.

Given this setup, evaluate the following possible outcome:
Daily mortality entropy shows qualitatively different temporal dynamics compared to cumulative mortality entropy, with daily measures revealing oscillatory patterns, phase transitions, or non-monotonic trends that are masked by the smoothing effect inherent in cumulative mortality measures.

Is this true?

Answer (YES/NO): YES